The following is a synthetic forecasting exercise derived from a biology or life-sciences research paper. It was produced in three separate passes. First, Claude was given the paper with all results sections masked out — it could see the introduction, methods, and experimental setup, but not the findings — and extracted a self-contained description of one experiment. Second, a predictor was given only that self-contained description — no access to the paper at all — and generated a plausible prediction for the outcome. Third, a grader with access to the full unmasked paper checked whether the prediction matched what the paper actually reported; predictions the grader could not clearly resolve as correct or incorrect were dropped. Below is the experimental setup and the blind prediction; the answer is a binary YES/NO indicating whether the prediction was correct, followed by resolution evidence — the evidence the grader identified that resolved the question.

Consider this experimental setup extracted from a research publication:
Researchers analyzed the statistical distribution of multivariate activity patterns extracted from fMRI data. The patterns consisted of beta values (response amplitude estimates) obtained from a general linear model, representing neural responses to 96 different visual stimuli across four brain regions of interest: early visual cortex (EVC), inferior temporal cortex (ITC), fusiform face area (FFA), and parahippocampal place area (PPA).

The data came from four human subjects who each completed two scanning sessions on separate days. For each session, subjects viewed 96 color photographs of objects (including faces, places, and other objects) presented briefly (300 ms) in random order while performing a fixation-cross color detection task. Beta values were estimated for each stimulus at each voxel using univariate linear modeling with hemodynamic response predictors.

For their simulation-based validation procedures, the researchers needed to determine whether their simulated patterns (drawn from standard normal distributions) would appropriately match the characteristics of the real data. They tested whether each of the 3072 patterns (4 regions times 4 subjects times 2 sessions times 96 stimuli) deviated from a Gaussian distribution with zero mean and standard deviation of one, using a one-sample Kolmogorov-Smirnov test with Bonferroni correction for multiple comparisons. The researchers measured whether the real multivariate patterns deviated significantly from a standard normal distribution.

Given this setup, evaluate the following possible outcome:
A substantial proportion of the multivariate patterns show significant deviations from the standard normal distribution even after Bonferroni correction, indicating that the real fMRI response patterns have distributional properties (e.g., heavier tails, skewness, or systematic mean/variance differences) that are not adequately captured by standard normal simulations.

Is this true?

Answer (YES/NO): NO